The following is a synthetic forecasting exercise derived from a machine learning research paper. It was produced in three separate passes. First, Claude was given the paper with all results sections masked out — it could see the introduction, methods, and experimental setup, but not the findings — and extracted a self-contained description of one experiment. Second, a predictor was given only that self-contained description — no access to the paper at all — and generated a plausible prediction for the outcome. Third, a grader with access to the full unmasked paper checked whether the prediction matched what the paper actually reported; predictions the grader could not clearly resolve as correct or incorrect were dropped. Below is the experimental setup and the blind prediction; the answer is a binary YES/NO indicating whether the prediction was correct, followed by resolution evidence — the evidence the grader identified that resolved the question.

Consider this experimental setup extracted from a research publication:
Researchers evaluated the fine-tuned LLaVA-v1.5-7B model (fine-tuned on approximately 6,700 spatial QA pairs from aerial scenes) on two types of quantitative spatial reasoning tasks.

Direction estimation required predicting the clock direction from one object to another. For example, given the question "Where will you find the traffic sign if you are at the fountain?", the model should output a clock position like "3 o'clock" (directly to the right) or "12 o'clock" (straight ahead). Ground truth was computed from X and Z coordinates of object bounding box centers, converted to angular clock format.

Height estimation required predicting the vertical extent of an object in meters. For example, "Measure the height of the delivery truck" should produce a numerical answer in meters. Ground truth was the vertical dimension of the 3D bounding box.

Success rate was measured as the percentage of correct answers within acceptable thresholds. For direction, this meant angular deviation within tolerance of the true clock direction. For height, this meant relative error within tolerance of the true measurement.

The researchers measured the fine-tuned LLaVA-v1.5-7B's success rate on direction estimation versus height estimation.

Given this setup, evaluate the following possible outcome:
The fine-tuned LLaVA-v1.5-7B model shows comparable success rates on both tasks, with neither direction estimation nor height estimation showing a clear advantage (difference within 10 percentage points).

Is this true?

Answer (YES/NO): YES